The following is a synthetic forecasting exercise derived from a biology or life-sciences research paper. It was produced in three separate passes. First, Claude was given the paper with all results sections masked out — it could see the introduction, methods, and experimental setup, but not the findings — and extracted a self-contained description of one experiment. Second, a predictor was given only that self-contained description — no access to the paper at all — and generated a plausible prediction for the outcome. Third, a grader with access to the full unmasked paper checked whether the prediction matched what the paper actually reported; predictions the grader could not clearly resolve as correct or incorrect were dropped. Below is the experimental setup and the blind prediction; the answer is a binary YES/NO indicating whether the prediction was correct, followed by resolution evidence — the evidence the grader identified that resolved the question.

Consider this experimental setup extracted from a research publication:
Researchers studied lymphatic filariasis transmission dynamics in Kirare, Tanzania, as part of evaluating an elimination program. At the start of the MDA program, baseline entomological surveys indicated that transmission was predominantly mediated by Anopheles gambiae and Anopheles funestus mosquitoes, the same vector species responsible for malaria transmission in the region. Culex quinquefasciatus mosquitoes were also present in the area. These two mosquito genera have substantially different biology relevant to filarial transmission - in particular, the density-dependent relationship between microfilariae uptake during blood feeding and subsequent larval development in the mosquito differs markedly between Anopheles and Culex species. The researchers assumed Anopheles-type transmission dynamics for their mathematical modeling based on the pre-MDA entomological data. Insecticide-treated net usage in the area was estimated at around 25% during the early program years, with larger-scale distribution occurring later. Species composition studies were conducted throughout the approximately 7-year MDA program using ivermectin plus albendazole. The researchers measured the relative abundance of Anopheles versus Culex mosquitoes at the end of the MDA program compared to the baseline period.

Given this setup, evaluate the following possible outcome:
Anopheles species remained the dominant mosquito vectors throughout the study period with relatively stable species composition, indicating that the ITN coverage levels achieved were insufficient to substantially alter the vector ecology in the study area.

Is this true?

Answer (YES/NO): NO